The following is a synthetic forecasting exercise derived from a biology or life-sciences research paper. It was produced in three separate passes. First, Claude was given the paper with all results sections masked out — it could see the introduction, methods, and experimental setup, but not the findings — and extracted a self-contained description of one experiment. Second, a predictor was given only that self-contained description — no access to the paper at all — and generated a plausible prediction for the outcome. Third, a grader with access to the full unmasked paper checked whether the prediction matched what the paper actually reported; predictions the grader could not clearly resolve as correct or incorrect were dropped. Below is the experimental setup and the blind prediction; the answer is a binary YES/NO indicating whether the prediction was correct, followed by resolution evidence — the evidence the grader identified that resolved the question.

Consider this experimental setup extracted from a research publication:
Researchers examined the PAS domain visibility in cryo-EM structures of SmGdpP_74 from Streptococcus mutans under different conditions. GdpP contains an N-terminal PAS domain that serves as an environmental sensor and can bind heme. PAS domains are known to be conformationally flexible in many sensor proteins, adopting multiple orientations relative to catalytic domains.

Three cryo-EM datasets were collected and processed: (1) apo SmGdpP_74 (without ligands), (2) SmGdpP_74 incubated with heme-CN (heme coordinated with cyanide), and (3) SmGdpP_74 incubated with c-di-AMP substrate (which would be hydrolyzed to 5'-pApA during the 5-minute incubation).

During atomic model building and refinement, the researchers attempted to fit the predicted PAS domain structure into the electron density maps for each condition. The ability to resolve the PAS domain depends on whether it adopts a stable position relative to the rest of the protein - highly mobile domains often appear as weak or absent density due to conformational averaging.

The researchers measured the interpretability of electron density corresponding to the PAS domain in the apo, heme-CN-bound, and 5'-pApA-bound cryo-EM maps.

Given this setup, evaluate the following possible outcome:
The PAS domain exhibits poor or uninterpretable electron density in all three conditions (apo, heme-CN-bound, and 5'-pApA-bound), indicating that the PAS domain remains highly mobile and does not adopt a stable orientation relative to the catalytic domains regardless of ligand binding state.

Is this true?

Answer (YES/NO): YES